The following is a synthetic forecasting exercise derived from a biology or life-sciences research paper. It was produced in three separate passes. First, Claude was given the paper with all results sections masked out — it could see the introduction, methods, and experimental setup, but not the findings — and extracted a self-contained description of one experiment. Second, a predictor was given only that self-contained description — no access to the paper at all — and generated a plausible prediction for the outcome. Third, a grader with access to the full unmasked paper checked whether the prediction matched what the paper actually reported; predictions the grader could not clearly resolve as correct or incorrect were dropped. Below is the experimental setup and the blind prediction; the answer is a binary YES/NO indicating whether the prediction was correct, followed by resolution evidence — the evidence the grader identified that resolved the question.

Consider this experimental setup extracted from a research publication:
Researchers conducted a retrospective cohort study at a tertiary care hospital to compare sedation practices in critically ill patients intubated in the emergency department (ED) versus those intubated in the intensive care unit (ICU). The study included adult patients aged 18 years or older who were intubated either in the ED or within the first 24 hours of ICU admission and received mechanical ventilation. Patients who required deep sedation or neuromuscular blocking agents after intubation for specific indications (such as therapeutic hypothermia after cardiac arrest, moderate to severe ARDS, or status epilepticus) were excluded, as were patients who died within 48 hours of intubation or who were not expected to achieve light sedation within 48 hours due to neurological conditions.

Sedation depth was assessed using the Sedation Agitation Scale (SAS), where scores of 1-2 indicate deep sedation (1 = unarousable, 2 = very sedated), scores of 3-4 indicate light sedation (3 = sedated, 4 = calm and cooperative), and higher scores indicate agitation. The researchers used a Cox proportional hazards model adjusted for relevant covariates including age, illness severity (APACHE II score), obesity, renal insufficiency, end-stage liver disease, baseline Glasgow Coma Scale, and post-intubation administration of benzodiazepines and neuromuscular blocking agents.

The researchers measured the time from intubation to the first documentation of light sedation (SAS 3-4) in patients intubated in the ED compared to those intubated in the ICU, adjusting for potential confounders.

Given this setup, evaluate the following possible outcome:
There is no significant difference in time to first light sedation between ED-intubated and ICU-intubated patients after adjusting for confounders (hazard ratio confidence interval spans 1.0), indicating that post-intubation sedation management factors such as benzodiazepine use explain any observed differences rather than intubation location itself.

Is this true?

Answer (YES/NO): NO